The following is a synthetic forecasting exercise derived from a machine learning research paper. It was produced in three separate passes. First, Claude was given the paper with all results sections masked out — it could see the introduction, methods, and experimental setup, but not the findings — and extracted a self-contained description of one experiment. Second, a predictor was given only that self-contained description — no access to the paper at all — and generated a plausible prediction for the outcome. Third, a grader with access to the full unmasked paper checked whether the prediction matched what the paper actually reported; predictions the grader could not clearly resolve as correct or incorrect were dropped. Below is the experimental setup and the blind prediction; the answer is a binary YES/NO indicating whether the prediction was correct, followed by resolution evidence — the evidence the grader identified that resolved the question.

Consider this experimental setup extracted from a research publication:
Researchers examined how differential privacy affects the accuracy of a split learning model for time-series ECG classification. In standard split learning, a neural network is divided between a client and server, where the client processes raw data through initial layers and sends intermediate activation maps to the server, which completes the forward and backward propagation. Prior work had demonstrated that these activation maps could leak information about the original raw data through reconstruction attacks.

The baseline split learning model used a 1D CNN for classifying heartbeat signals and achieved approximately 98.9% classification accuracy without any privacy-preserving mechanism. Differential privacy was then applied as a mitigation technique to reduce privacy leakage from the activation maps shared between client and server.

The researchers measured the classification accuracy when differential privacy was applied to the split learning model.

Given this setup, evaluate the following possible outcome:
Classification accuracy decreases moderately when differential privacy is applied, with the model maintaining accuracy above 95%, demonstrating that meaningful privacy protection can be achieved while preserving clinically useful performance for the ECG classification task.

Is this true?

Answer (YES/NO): NO